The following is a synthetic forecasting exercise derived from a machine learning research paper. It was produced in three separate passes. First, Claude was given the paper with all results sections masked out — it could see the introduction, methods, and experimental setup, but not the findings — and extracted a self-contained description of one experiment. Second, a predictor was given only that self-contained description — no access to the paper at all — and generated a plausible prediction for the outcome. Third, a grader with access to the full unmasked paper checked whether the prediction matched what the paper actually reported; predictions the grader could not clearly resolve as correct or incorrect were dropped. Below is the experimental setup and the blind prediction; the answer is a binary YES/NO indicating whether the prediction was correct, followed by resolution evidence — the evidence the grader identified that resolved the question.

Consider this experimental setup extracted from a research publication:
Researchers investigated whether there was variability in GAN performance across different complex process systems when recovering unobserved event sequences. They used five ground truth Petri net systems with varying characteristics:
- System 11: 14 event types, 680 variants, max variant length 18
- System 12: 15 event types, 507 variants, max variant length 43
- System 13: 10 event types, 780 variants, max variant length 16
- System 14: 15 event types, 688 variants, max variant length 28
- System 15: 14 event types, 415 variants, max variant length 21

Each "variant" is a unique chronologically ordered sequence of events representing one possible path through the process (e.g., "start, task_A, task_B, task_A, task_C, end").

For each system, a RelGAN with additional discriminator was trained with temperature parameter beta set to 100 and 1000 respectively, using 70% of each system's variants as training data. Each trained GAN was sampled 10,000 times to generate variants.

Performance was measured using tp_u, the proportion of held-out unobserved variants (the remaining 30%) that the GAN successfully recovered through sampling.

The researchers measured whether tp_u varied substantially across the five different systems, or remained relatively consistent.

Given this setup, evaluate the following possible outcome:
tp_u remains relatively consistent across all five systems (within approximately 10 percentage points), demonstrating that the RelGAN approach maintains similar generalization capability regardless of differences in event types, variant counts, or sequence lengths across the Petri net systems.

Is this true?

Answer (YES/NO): NO